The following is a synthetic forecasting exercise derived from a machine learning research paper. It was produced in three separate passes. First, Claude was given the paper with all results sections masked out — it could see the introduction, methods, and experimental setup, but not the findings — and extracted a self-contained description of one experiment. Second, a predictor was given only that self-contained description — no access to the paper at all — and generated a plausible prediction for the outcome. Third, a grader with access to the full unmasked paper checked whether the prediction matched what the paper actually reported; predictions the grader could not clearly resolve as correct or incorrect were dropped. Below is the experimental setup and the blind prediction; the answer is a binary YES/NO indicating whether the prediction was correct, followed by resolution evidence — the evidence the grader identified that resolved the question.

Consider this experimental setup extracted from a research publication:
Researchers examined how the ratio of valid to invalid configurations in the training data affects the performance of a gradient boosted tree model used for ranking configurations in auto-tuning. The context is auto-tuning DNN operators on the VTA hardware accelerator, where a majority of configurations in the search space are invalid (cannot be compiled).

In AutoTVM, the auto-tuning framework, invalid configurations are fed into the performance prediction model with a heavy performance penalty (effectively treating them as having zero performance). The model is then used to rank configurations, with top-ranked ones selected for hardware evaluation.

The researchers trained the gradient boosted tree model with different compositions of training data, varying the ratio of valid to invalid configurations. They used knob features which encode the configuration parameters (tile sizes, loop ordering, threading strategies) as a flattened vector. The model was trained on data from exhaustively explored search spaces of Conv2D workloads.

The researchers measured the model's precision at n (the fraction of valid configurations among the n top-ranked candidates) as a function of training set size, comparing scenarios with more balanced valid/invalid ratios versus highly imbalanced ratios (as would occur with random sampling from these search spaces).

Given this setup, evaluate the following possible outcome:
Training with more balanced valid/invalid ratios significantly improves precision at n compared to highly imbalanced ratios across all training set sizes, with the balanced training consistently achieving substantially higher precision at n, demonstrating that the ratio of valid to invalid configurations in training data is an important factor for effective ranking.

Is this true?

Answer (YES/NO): NO